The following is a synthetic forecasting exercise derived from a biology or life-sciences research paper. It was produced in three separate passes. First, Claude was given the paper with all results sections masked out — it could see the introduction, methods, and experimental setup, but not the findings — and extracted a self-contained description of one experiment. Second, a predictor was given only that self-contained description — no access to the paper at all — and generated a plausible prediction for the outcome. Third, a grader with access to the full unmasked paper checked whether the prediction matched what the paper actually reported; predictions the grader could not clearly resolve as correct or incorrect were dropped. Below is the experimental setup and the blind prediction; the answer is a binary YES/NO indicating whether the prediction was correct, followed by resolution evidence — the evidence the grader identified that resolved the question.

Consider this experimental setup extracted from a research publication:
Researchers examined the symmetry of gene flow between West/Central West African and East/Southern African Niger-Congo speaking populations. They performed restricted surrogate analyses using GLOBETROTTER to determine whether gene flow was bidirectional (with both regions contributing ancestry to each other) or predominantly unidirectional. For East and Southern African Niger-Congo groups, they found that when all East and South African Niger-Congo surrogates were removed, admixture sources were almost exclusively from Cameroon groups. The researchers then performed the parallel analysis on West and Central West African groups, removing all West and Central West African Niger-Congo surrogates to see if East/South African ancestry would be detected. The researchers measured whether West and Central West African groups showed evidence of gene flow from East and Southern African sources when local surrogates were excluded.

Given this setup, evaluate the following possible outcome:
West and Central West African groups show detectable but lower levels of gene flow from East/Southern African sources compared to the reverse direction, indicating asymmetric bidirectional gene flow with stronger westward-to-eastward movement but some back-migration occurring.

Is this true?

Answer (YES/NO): NO